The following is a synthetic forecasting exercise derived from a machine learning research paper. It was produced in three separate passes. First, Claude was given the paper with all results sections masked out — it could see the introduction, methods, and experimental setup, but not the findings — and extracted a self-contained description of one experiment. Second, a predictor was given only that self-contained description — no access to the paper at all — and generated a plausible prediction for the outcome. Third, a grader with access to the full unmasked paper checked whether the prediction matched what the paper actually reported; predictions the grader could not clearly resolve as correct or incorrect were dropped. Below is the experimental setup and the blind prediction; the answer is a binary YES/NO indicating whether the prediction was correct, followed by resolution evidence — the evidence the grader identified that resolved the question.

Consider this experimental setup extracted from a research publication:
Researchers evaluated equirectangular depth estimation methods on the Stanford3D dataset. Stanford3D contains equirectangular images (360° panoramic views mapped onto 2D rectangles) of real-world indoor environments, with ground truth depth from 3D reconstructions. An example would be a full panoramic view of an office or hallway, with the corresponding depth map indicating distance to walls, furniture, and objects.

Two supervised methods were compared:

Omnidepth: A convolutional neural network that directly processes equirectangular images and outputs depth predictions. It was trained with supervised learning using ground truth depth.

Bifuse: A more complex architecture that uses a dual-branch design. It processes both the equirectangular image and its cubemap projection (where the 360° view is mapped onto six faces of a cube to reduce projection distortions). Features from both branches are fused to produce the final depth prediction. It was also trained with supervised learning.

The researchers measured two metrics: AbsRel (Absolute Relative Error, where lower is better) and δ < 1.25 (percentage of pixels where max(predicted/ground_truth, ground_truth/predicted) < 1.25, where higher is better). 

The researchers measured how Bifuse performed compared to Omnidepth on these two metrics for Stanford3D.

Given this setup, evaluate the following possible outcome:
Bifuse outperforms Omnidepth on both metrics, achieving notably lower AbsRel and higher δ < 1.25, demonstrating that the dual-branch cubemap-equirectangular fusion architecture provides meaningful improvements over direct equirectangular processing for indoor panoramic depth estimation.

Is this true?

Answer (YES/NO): NO